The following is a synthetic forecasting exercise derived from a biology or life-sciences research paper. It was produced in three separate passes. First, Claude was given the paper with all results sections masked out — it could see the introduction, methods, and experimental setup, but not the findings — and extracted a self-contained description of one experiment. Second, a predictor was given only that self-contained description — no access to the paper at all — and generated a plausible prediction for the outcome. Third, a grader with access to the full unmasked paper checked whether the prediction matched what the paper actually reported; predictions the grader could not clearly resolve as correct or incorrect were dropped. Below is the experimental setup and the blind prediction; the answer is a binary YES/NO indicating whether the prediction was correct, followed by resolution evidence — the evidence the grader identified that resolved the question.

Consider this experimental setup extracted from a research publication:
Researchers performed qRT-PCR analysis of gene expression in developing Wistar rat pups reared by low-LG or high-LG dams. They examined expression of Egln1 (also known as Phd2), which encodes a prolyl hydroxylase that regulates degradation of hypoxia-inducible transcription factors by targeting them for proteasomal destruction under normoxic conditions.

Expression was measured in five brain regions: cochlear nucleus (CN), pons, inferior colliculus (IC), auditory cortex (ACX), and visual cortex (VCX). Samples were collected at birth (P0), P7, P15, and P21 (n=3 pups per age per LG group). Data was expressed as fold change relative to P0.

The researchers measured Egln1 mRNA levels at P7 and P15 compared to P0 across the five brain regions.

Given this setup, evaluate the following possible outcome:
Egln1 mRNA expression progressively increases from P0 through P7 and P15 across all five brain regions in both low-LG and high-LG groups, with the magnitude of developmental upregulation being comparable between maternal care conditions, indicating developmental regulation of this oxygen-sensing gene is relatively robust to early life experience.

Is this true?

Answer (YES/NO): NO